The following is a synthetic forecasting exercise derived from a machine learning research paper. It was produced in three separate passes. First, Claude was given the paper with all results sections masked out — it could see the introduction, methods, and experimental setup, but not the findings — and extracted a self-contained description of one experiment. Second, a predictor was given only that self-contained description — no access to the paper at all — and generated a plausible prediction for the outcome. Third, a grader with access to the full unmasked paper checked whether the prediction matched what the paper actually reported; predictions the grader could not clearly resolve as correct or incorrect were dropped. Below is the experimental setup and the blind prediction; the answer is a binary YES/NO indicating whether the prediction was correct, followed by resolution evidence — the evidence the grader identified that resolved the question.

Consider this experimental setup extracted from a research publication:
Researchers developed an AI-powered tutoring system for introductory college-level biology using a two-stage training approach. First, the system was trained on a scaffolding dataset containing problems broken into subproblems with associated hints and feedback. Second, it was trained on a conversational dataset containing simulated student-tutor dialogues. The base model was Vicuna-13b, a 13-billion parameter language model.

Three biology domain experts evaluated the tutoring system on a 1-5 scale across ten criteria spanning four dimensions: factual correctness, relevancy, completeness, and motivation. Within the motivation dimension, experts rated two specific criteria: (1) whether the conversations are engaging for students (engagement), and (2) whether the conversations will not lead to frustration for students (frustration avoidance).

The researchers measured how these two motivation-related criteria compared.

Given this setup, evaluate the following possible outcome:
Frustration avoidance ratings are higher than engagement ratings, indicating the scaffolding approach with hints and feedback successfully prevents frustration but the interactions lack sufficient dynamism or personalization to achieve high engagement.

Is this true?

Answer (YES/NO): YES